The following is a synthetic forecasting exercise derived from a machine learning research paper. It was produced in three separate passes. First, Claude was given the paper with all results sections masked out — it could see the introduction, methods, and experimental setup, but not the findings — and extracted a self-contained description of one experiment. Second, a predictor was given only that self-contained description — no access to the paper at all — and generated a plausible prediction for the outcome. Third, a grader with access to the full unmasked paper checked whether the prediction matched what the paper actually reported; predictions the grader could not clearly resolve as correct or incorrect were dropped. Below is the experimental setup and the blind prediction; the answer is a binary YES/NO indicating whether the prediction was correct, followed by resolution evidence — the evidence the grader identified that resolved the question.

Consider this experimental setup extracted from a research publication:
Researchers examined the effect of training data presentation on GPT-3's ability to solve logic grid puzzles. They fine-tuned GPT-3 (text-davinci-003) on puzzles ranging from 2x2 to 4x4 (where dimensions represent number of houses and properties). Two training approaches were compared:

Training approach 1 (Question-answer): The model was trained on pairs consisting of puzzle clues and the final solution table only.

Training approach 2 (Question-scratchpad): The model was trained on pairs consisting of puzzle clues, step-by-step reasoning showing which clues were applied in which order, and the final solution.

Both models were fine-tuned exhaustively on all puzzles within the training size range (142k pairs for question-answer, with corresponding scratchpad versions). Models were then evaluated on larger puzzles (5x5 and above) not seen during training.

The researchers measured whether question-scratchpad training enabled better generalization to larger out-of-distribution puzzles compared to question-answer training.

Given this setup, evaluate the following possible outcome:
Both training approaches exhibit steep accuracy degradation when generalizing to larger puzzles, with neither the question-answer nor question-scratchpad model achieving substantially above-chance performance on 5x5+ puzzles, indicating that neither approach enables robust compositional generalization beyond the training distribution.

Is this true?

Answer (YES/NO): YES